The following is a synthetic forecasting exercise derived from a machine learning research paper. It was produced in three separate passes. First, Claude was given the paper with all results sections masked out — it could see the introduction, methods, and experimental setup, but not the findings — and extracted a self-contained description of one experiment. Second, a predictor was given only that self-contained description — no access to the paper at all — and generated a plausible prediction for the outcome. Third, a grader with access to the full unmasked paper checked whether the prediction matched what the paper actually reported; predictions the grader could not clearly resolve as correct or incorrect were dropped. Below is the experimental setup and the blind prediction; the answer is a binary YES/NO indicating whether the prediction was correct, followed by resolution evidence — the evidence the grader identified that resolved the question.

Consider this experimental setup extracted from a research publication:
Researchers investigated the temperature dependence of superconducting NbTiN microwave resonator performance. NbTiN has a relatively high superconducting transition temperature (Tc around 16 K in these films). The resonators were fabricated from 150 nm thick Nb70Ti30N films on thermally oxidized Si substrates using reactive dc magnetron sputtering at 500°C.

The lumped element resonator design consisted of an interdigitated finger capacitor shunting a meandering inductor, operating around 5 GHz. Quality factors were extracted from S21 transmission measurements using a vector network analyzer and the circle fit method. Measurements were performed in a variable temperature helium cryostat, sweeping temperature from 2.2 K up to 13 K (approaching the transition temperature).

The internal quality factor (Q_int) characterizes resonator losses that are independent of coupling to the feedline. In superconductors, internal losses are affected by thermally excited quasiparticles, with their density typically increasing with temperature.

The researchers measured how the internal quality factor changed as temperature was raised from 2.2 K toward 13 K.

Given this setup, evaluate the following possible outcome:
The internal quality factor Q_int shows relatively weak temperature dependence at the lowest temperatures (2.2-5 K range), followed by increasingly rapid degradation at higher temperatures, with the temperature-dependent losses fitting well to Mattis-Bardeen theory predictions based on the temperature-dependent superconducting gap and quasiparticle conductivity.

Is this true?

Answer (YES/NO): NO